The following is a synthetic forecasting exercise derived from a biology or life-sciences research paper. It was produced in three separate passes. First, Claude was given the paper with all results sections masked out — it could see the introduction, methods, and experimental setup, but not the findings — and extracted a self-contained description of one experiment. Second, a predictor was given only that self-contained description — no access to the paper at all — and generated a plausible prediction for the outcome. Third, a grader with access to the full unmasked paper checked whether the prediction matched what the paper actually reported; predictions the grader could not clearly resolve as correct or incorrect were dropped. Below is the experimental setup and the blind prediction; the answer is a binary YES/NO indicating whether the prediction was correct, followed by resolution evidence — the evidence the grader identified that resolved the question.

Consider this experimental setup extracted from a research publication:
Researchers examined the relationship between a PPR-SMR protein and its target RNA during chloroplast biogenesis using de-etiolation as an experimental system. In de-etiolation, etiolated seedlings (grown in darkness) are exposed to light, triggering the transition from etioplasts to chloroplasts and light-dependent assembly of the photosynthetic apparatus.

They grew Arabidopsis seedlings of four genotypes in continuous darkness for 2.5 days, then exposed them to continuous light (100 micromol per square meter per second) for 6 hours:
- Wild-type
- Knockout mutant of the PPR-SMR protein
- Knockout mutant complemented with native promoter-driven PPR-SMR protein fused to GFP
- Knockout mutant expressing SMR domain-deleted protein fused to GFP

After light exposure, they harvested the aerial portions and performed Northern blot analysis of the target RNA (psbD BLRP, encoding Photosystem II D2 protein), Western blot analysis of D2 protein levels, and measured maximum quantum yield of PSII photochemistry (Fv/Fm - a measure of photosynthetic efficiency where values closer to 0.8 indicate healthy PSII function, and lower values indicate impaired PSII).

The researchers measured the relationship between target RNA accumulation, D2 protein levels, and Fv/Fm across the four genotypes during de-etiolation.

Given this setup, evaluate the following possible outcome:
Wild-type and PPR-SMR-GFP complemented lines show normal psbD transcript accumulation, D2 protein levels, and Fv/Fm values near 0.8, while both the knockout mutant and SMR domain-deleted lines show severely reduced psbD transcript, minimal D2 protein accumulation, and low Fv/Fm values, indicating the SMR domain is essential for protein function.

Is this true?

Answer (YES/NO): NO